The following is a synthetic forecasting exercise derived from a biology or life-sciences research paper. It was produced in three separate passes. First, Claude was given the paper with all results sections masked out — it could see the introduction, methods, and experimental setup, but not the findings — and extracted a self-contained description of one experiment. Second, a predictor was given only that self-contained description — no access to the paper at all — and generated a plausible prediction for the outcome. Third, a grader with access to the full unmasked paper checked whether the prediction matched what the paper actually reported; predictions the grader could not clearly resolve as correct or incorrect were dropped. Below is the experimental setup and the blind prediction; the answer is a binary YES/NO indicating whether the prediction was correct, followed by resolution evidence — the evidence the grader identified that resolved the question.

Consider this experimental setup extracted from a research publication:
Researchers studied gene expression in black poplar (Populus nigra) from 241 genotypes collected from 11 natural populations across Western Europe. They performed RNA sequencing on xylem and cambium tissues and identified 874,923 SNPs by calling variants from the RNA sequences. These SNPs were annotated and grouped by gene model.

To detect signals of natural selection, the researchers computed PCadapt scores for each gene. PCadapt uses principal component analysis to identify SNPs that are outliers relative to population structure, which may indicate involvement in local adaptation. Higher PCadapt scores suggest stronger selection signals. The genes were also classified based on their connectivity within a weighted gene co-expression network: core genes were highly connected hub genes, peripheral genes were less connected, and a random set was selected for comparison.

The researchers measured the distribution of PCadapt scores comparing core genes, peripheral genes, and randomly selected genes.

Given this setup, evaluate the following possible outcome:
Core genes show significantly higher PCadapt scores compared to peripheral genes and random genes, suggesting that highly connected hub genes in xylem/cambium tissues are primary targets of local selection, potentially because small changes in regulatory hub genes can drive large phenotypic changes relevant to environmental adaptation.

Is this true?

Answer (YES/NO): YES